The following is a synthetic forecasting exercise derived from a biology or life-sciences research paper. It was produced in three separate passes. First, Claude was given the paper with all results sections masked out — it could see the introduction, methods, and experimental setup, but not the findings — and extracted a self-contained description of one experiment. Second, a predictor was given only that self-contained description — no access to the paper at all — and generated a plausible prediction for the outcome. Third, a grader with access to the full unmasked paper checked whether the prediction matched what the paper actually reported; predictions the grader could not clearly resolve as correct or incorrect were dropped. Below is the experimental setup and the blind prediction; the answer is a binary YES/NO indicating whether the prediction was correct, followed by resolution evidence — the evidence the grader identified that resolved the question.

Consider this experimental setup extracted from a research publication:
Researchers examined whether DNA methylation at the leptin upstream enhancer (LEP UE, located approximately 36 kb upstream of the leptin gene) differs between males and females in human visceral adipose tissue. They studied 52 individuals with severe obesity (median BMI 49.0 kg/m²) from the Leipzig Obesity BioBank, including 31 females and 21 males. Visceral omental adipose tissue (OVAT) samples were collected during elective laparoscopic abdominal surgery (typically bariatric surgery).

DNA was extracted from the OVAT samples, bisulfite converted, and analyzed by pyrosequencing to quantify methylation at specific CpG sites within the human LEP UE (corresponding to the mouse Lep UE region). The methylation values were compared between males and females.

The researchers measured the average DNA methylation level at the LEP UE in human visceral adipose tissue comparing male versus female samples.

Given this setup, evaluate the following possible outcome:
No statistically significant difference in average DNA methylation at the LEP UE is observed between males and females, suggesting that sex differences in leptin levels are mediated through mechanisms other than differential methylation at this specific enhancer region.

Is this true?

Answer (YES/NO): NO